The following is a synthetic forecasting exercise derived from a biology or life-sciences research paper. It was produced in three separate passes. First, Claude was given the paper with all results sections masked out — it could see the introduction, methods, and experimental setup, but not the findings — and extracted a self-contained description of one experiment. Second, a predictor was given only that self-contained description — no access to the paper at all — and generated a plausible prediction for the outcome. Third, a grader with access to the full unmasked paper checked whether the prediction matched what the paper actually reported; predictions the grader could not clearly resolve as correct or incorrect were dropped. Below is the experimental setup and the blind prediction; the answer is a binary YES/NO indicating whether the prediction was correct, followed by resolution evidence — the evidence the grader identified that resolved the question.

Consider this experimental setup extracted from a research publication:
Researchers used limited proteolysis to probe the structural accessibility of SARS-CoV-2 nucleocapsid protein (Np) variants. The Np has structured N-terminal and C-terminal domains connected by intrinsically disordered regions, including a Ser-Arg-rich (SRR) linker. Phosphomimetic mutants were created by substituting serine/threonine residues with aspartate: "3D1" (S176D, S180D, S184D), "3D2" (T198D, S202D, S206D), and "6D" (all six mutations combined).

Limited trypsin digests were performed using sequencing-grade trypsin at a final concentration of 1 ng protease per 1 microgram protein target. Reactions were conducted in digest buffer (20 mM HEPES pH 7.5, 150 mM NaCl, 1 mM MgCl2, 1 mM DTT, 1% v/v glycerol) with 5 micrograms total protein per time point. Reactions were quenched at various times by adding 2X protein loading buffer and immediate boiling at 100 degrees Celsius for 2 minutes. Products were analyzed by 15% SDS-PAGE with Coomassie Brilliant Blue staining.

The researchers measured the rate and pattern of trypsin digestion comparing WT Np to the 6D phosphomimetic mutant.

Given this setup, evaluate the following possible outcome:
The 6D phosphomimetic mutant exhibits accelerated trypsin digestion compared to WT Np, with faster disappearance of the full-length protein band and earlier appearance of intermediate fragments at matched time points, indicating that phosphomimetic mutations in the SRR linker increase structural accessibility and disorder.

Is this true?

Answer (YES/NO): NO